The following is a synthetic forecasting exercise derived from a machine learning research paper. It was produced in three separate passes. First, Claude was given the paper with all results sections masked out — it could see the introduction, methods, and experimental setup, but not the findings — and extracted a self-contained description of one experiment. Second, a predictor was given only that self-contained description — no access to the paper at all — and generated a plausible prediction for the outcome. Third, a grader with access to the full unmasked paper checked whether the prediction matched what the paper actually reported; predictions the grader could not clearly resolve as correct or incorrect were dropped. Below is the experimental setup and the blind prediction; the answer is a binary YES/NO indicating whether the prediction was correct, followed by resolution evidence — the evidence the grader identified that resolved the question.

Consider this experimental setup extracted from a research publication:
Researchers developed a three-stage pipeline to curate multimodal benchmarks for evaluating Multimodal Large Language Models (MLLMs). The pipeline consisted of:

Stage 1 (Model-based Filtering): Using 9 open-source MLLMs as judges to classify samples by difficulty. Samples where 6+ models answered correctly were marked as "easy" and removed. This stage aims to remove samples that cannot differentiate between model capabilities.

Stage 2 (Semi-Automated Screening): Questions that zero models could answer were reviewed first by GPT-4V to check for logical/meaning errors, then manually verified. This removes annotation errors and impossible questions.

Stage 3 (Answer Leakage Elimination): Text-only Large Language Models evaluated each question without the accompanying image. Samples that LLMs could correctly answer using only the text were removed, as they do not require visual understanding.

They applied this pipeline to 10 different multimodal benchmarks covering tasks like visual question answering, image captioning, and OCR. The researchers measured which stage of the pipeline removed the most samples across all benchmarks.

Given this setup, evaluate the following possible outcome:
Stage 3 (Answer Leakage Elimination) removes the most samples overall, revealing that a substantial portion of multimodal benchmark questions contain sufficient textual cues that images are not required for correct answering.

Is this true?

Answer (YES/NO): NO